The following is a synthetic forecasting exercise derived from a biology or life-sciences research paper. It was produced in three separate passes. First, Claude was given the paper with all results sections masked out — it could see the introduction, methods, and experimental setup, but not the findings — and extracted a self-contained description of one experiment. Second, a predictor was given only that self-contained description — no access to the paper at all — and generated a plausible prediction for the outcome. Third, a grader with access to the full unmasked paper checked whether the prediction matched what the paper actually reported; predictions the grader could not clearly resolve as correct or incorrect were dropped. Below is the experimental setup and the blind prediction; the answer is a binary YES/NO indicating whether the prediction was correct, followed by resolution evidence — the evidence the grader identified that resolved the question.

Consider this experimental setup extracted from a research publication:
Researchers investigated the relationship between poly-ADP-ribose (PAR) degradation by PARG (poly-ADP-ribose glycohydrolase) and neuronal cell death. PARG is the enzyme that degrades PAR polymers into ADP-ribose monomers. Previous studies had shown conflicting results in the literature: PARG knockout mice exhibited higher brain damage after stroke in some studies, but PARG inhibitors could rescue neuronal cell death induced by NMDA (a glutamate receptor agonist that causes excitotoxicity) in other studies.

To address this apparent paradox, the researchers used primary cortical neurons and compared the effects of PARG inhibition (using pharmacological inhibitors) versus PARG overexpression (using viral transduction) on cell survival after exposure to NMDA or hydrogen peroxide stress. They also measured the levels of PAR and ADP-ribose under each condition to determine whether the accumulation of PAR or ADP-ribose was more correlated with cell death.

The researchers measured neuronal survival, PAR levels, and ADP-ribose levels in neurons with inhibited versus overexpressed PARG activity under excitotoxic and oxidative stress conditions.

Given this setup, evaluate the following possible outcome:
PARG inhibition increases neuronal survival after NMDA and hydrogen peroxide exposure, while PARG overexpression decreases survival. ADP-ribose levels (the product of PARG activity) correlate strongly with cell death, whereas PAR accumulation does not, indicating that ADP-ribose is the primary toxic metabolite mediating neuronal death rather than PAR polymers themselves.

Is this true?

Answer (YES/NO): NO